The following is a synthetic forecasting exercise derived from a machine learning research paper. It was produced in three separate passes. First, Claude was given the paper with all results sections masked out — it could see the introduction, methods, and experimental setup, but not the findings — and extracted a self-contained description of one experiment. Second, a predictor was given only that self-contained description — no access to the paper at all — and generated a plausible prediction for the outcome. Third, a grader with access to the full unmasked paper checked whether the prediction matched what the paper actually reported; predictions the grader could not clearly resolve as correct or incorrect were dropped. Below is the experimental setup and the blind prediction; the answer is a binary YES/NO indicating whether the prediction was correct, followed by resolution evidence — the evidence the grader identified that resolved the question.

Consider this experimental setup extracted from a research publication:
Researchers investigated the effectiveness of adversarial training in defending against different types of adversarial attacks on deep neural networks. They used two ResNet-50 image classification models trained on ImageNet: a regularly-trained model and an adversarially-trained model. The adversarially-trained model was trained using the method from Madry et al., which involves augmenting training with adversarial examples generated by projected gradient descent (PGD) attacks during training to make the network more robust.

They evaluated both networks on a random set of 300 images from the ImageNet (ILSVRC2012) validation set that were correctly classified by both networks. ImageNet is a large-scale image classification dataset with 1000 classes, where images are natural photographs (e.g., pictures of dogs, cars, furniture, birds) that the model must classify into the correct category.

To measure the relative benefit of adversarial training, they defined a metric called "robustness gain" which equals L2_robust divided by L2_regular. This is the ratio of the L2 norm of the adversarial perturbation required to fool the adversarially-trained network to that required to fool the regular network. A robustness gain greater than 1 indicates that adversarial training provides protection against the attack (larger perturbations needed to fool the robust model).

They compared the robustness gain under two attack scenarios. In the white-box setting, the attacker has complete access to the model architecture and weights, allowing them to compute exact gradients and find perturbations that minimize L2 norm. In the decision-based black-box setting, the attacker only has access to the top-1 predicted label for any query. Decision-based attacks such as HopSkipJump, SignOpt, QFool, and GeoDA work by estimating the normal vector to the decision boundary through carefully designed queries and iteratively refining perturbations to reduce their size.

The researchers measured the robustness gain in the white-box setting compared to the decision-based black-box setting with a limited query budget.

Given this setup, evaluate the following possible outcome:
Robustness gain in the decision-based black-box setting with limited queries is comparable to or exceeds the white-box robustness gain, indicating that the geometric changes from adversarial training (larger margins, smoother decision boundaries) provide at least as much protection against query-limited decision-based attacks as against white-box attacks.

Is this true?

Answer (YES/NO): NO